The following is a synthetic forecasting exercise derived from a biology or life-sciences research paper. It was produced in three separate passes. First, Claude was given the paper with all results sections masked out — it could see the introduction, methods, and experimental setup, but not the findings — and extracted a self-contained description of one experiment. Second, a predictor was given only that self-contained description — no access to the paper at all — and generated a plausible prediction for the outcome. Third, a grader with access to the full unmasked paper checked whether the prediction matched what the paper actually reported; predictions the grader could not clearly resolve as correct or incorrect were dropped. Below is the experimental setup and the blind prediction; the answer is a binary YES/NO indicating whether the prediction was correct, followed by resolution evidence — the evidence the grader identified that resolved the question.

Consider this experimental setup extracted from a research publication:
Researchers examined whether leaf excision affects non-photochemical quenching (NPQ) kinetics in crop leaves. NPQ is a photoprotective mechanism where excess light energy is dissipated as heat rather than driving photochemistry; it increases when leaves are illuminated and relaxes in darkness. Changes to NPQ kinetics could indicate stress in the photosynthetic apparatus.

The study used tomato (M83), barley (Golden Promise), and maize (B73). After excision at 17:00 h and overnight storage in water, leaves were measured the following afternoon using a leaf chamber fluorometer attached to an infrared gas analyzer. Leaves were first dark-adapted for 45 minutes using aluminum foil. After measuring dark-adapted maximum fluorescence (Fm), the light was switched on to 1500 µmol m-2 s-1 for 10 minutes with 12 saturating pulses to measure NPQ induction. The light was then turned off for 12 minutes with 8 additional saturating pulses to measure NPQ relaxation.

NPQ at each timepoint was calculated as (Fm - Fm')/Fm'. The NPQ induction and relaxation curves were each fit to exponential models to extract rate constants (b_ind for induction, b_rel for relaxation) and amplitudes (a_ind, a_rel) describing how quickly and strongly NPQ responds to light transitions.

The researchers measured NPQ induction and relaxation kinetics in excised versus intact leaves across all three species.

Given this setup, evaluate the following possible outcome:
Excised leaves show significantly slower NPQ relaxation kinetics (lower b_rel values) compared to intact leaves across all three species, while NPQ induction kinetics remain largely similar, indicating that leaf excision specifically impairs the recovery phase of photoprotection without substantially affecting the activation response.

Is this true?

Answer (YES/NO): NO